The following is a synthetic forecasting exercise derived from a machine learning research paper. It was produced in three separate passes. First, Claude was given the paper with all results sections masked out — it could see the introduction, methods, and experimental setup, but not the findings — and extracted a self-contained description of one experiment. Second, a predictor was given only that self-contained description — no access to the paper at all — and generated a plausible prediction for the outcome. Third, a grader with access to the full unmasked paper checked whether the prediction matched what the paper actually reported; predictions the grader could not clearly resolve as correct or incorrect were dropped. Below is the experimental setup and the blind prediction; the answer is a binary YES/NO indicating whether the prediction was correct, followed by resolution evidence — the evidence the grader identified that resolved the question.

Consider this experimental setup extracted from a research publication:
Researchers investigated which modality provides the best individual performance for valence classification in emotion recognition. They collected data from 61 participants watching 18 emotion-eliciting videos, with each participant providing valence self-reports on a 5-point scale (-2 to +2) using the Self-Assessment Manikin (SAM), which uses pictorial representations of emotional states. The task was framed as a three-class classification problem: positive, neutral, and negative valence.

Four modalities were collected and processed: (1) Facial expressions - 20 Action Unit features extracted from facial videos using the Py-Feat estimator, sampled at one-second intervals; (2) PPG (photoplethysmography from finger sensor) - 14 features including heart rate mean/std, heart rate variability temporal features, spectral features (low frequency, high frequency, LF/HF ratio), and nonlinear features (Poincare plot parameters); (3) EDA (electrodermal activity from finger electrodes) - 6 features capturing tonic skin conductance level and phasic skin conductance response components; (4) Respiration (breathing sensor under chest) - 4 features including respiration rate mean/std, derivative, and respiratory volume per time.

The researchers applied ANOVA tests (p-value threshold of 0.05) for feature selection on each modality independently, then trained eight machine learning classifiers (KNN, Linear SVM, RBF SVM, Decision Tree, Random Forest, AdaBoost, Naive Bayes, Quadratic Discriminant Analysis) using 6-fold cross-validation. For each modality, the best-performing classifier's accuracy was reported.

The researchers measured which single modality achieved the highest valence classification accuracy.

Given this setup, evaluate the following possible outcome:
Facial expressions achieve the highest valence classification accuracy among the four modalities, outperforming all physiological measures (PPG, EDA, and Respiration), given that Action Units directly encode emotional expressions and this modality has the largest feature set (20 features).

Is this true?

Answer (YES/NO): NO